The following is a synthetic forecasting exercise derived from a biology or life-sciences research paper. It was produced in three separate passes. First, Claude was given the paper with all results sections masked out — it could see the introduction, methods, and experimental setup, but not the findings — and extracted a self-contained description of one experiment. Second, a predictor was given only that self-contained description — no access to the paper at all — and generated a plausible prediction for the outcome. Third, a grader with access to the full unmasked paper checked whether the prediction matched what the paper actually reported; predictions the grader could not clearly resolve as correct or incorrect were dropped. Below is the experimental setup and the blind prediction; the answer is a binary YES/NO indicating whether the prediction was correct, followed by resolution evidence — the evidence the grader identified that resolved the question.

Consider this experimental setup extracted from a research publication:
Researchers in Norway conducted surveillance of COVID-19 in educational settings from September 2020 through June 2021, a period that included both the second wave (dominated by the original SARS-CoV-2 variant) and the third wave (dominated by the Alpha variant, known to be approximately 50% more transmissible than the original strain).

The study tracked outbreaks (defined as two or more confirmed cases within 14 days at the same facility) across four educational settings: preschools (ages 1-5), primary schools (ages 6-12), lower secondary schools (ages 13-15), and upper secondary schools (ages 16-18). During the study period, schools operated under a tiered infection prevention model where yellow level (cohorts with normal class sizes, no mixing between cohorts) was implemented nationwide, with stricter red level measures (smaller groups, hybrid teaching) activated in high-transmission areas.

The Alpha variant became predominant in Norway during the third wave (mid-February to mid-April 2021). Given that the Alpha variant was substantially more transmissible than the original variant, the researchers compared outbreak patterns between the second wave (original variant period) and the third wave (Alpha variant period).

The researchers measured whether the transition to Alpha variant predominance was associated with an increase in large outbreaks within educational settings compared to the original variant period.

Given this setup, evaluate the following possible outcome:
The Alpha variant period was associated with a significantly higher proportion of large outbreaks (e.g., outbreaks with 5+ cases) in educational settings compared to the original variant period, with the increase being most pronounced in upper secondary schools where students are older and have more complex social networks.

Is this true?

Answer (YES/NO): NO